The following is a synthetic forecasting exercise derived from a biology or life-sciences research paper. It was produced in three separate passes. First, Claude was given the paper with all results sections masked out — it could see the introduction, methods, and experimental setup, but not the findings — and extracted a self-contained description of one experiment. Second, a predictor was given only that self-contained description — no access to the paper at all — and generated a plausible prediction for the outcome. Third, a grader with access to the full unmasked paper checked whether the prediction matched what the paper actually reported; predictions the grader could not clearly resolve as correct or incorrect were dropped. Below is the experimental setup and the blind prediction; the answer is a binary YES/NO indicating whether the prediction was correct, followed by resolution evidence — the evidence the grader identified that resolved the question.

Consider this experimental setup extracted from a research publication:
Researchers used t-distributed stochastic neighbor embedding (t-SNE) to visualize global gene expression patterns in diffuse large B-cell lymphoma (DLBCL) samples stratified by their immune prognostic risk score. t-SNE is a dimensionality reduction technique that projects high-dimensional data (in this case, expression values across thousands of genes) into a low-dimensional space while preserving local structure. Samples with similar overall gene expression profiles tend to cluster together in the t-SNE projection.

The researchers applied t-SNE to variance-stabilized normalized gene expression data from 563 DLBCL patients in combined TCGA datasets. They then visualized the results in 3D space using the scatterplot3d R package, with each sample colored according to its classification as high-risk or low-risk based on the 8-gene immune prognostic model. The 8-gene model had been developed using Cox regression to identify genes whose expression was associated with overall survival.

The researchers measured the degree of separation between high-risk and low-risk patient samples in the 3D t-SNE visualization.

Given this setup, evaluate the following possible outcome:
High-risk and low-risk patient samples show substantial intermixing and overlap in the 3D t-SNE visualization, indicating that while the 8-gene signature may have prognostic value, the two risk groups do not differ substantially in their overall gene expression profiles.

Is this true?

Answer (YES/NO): NO